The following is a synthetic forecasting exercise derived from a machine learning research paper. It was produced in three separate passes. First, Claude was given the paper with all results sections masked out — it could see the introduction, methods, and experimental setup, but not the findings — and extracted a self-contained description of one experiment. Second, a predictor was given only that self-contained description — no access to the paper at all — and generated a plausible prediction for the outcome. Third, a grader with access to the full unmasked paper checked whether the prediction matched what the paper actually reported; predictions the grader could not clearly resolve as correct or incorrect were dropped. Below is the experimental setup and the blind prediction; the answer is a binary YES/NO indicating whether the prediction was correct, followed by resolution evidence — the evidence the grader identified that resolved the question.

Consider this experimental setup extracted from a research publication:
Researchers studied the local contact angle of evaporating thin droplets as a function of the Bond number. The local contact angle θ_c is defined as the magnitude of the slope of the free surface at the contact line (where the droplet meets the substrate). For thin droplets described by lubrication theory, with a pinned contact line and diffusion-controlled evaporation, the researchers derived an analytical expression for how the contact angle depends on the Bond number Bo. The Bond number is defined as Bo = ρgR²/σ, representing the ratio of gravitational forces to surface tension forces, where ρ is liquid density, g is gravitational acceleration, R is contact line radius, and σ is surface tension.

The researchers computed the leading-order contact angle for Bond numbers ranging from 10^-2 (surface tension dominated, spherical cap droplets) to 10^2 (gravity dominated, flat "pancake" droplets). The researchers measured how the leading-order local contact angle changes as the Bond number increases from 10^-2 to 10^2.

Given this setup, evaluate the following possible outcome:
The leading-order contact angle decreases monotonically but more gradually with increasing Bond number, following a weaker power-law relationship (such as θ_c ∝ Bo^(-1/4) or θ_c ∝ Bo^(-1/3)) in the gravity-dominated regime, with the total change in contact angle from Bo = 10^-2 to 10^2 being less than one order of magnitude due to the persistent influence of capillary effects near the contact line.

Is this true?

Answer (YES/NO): NO